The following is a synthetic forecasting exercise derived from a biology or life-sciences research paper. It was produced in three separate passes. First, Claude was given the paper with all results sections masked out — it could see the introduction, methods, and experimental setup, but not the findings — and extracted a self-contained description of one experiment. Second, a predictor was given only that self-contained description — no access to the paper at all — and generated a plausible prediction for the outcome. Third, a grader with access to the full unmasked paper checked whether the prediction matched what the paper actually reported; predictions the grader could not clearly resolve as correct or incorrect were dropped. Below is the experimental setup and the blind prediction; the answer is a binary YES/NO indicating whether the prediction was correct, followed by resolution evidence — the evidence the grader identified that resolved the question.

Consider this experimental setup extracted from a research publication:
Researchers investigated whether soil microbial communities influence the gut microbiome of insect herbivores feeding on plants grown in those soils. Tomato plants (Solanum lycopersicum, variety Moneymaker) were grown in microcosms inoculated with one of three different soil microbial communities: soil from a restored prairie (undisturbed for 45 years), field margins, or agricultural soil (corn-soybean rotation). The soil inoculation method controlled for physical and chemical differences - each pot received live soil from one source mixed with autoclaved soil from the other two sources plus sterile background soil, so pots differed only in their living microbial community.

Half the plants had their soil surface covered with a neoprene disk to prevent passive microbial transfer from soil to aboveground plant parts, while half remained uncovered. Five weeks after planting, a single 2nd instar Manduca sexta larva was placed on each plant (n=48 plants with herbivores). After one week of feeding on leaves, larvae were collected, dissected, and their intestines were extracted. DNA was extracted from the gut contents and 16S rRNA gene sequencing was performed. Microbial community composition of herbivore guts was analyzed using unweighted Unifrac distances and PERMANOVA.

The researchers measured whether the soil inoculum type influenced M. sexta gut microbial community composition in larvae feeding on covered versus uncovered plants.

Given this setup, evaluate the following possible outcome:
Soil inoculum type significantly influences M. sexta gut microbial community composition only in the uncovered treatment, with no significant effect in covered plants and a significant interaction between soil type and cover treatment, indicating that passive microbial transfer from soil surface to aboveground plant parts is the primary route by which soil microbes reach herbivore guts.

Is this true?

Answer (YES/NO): NO